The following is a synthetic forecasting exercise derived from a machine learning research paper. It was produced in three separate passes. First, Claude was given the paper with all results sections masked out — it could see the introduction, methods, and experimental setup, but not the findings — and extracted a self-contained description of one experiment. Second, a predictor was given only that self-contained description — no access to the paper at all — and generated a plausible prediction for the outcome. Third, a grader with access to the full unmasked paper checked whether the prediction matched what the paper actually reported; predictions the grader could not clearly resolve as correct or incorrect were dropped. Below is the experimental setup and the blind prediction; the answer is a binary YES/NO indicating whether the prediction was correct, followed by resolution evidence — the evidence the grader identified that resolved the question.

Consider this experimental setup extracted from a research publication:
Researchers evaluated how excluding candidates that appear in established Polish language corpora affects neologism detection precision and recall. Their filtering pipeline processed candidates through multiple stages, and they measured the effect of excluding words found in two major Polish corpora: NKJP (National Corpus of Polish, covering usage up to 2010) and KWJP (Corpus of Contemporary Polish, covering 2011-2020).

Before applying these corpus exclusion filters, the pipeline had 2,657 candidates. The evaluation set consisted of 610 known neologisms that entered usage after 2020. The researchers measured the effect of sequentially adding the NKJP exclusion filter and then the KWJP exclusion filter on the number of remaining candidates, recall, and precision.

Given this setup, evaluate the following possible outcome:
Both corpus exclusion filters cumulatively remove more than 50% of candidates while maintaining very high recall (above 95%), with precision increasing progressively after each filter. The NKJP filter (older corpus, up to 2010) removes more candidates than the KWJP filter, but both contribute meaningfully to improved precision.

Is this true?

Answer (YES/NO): NO